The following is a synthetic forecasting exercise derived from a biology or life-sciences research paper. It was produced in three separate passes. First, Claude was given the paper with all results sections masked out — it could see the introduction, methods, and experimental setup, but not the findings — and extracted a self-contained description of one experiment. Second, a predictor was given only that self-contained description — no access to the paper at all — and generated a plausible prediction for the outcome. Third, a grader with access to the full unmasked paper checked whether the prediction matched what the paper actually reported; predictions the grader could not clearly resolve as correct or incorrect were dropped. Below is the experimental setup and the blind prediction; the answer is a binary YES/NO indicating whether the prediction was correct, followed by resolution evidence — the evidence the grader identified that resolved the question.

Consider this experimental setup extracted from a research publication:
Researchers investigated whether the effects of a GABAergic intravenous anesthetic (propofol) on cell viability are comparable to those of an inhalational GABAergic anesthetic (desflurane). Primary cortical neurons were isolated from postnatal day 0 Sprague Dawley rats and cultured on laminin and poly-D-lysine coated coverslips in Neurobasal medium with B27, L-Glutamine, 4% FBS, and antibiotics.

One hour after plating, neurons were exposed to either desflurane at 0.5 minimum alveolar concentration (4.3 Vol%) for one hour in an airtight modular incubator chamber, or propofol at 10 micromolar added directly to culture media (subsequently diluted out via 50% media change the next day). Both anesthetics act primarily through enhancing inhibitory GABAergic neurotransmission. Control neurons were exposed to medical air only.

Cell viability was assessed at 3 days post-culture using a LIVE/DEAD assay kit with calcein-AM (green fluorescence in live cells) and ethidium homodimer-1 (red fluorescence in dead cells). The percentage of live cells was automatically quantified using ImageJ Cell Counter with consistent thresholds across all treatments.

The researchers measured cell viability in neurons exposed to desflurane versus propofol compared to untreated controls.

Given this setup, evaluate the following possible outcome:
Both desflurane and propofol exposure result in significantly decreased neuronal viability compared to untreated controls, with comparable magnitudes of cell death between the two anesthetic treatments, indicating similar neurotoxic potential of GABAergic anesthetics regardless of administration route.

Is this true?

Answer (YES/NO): YES